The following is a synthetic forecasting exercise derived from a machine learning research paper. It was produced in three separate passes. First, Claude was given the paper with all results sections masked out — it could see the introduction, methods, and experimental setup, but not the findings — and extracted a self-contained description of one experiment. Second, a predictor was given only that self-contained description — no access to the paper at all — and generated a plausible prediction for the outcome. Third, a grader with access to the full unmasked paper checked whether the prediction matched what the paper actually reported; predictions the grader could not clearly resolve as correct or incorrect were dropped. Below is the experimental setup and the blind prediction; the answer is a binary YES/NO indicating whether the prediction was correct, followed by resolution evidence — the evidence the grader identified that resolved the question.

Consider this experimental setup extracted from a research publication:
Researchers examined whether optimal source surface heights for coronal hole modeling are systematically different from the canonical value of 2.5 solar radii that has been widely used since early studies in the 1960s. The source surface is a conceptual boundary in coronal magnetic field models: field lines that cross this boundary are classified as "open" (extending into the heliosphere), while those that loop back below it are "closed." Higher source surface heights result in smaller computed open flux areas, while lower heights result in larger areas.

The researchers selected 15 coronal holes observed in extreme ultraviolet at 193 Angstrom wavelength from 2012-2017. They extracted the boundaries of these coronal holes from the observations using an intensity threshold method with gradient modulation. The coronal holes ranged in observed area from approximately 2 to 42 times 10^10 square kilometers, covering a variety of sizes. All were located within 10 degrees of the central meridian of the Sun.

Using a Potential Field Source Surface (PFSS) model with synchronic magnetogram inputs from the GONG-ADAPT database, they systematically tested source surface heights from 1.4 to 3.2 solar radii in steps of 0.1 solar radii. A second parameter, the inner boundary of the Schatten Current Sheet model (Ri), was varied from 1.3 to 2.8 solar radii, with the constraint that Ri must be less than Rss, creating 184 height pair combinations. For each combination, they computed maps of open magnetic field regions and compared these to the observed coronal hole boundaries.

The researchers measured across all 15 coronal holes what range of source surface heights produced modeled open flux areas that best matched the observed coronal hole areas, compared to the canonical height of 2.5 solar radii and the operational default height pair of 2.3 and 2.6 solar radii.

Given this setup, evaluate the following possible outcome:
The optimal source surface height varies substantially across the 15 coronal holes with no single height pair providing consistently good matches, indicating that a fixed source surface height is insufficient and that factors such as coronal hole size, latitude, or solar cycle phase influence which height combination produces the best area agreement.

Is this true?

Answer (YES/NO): NO